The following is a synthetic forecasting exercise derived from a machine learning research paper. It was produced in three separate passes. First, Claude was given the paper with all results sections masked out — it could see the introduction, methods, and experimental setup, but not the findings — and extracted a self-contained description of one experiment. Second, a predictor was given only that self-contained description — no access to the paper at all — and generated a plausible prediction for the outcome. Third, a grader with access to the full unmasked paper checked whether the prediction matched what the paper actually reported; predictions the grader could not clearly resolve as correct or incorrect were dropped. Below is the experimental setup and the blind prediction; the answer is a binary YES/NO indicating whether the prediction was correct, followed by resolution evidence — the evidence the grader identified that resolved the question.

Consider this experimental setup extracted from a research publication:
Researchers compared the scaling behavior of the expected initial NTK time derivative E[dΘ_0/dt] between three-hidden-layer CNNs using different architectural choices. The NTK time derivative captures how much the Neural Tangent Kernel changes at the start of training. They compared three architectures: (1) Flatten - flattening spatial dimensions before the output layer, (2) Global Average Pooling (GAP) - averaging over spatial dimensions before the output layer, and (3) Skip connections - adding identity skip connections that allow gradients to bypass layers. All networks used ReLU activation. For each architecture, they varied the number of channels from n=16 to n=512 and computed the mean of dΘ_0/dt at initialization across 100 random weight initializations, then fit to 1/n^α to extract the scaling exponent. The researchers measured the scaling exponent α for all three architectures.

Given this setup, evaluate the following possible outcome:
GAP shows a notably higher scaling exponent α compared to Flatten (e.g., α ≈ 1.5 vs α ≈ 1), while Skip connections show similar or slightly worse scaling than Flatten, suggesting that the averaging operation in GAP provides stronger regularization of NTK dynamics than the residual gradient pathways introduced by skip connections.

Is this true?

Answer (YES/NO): NO